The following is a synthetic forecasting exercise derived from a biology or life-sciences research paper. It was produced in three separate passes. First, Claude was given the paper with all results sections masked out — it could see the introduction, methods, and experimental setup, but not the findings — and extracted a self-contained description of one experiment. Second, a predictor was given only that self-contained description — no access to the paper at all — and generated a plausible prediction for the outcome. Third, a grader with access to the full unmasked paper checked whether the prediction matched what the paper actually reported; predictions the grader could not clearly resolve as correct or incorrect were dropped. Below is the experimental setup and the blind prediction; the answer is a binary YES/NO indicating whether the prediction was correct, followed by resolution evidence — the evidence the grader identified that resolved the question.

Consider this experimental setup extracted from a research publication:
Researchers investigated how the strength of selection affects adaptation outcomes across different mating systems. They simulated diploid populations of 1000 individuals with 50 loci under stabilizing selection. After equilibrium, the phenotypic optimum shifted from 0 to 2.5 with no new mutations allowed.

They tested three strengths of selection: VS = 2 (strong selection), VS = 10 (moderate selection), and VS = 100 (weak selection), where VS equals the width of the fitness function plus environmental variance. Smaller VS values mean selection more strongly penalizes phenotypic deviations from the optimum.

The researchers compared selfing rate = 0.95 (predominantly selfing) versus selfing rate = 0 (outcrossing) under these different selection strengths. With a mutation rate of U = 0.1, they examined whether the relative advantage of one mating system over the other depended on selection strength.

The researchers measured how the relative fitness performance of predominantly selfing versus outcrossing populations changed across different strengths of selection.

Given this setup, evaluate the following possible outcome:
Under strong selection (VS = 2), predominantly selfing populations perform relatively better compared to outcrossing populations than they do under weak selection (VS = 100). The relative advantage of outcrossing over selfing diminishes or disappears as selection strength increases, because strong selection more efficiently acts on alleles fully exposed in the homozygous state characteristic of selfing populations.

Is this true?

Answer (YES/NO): NO